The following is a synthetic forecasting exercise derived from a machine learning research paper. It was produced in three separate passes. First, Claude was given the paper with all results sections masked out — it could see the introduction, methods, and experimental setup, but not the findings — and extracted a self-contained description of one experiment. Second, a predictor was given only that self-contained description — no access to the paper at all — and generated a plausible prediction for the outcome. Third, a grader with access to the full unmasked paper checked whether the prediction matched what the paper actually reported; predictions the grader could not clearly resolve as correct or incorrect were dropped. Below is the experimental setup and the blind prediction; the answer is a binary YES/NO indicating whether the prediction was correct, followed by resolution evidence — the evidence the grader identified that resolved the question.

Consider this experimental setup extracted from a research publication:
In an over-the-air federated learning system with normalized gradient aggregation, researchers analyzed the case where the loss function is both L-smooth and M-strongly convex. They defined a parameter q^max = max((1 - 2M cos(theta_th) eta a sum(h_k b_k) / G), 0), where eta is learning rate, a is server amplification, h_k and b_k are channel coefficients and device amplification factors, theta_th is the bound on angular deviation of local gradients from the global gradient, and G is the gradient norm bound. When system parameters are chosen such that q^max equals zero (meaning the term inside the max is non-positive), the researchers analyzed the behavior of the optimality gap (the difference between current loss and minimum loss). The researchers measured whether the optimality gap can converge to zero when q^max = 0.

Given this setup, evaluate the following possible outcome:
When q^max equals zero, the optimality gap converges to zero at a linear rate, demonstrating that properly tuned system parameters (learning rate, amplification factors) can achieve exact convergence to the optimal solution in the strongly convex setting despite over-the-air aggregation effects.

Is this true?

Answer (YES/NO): NO